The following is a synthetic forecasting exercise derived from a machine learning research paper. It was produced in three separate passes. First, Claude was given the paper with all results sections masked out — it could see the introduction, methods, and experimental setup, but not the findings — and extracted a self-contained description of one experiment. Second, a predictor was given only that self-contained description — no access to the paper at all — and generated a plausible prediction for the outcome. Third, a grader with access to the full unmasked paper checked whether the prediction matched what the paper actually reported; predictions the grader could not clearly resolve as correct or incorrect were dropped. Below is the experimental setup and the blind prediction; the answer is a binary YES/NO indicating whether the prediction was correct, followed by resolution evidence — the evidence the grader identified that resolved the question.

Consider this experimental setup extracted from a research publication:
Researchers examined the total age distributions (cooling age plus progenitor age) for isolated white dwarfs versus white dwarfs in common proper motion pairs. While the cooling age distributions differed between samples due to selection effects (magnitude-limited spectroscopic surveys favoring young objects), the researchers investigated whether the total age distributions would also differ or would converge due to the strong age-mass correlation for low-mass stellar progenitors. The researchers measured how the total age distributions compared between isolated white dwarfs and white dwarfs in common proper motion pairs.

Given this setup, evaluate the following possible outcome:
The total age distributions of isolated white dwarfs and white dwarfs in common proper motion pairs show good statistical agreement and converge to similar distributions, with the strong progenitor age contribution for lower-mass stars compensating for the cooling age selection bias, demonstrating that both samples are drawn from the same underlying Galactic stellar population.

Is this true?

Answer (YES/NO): YES